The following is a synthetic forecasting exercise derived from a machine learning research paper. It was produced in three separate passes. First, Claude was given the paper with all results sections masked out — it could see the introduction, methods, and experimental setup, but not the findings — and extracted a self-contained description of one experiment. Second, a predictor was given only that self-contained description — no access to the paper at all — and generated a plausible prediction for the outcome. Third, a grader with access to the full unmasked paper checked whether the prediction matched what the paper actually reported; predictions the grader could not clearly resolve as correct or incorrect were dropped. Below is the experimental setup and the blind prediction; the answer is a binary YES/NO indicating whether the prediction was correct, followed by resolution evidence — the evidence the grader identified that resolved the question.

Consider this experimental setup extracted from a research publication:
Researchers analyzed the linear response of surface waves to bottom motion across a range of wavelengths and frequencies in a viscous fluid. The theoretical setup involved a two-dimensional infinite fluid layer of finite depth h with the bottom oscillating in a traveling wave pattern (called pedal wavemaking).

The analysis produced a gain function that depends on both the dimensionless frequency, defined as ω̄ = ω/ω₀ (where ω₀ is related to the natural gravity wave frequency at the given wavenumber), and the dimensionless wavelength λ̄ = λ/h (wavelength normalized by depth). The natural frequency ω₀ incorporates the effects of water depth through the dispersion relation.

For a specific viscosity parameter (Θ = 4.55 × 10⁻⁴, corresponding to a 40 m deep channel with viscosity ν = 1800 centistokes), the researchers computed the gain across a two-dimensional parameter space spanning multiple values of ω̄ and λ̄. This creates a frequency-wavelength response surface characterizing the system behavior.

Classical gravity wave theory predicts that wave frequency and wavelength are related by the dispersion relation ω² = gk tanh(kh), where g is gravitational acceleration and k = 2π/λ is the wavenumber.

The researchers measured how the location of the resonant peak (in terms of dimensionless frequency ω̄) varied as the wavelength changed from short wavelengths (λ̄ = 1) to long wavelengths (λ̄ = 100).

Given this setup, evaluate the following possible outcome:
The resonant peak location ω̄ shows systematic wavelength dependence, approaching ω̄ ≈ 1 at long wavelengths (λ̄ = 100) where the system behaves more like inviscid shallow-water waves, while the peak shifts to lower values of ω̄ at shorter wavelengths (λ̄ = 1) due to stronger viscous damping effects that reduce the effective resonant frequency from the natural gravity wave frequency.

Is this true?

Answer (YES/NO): NO